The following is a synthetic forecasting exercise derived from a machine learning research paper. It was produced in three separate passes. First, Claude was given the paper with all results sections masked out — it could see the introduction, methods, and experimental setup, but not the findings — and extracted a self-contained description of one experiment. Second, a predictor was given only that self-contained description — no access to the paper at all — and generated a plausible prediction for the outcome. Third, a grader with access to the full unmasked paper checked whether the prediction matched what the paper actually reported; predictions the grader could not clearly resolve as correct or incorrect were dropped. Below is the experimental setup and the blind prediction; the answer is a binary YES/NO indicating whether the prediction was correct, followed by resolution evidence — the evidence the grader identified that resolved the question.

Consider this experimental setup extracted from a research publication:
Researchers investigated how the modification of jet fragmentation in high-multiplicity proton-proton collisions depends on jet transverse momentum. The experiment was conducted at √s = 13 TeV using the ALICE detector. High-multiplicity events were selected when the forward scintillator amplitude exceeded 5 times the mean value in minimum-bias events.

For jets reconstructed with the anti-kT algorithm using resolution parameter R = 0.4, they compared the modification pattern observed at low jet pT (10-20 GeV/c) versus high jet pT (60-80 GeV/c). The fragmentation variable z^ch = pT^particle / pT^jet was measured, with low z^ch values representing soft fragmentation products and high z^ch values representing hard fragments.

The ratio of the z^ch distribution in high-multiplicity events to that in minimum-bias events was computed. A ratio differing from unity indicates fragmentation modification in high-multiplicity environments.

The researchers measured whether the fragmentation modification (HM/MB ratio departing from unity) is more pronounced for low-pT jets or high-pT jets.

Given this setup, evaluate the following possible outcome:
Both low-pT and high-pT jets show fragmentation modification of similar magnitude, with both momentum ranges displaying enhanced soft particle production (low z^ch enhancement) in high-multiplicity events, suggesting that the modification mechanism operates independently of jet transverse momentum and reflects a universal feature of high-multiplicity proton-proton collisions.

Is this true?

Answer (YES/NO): NO